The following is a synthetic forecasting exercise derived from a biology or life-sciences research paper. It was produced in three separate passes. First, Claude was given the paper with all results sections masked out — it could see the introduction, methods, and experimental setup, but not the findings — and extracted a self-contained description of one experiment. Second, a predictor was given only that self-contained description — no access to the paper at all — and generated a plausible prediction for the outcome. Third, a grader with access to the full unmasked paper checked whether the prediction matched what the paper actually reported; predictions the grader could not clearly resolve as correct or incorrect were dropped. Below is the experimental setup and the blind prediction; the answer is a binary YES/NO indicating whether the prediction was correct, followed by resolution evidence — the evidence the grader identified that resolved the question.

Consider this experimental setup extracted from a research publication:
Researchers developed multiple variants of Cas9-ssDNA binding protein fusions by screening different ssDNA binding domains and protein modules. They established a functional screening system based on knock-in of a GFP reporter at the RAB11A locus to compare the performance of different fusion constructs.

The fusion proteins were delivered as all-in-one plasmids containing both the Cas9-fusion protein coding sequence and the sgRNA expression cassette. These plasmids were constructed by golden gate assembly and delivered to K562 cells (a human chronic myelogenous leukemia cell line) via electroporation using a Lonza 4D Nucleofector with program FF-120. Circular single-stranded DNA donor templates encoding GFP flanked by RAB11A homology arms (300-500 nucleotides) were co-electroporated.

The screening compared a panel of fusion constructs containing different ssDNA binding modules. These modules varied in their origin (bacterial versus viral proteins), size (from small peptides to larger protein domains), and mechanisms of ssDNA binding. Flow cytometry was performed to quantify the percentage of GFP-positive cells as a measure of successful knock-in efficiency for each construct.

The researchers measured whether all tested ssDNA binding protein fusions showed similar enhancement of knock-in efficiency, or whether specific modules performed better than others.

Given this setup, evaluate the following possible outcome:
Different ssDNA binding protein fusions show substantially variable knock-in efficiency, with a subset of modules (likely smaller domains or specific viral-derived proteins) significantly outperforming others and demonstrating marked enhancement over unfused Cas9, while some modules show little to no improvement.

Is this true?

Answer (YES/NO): YES